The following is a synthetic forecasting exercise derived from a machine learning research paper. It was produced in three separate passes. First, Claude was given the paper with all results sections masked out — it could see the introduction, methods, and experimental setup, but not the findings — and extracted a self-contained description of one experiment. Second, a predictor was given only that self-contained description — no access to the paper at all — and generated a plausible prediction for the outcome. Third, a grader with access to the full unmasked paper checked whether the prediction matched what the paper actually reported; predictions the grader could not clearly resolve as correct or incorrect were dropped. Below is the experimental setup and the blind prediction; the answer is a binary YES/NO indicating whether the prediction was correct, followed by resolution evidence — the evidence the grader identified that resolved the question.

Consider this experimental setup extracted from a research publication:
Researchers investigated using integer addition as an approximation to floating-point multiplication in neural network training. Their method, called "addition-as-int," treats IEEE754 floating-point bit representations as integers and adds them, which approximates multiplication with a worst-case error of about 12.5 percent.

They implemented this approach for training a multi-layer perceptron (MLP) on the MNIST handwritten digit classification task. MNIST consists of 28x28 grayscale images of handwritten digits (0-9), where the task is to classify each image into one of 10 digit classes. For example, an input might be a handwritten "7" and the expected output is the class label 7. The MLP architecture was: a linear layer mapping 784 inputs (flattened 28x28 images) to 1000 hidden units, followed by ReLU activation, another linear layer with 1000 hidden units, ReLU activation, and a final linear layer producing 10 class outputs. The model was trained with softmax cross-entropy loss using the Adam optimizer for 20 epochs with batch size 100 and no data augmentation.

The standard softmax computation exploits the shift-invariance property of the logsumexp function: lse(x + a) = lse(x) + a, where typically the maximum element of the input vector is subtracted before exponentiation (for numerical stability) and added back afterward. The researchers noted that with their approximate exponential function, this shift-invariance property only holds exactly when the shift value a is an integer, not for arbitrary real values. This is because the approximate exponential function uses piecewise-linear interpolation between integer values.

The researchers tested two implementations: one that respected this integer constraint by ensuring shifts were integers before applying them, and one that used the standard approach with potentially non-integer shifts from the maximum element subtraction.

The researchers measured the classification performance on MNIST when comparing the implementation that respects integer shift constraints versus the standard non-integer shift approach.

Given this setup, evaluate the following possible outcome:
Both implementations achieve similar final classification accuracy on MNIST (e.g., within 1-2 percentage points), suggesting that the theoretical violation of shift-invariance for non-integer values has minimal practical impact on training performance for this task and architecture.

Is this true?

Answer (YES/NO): NO